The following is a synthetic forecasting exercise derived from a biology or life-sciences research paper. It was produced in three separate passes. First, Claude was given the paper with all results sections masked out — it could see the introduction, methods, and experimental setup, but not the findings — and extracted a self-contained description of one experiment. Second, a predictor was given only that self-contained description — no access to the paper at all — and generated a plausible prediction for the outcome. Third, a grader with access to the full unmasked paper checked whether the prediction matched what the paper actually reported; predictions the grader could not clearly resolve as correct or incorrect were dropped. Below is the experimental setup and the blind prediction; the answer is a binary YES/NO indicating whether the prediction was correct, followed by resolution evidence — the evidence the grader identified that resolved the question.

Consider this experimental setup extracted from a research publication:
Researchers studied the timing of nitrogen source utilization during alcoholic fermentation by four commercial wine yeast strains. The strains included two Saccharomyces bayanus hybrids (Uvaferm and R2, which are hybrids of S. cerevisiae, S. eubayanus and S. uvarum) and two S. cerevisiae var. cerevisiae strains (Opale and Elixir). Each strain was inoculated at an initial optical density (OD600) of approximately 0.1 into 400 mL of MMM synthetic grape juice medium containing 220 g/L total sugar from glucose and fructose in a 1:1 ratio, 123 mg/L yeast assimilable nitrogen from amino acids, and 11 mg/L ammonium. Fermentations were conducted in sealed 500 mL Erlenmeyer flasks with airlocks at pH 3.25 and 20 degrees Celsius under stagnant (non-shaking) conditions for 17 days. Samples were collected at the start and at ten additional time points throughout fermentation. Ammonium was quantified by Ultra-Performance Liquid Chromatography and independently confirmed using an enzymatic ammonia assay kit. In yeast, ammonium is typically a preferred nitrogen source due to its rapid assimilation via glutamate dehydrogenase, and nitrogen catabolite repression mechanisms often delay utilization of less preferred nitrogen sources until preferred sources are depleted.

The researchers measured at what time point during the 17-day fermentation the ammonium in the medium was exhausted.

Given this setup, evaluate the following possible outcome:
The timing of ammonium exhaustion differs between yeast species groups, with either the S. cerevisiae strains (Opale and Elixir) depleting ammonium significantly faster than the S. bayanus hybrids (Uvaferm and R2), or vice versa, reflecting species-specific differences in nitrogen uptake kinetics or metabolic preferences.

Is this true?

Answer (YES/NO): NO